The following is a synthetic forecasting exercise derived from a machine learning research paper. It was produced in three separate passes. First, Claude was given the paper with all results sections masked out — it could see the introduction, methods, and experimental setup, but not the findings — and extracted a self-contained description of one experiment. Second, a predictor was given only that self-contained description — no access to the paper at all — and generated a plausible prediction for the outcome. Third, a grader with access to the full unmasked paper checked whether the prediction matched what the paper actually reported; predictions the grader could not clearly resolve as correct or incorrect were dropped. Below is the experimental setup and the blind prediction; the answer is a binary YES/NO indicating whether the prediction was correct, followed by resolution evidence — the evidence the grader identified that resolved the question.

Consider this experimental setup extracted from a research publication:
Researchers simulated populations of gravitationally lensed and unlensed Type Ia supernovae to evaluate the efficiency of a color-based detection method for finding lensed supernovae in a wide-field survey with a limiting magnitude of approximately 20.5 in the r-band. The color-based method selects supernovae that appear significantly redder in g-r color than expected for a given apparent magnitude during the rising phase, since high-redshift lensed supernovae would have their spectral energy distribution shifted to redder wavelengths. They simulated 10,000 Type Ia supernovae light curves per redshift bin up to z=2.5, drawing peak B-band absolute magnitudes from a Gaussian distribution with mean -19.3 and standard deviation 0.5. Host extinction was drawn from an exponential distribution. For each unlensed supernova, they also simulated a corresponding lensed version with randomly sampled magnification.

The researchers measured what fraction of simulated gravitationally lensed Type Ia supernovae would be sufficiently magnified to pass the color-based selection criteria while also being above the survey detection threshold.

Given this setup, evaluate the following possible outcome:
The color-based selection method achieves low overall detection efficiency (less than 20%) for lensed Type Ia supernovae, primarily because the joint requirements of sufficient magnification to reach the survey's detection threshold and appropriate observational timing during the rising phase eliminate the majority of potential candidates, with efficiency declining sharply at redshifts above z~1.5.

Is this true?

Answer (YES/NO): NO